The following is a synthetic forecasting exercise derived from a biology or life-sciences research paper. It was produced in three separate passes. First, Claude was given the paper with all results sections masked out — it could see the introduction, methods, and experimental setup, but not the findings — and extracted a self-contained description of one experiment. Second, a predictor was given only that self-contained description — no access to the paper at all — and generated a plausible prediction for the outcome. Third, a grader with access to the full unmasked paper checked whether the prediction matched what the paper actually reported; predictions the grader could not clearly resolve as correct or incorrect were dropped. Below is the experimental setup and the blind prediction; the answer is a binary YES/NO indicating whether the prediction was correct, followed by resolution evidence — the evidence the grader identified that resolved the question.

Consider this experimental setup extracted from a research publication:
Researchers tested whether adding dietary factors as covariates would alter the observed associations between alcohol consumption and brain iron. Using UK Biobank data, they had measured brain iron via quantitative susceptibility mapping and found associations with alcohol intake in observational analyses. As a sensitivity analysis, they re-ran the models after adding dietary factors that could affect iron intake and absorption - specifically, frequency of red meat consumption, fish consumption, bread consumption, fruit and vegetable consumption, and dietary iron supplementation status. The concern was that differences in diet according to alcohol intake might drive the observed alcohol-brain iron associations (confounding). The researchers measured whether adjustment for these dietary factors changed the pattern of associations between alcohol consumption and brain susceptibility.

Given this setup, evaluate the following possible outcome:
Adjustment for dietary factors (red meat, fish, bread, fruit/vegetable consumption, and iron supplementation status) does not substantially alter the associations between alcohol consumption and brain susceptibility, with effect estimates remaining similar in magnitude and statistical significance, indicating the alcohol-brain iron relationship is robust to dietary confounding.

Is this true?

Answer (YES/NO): YES